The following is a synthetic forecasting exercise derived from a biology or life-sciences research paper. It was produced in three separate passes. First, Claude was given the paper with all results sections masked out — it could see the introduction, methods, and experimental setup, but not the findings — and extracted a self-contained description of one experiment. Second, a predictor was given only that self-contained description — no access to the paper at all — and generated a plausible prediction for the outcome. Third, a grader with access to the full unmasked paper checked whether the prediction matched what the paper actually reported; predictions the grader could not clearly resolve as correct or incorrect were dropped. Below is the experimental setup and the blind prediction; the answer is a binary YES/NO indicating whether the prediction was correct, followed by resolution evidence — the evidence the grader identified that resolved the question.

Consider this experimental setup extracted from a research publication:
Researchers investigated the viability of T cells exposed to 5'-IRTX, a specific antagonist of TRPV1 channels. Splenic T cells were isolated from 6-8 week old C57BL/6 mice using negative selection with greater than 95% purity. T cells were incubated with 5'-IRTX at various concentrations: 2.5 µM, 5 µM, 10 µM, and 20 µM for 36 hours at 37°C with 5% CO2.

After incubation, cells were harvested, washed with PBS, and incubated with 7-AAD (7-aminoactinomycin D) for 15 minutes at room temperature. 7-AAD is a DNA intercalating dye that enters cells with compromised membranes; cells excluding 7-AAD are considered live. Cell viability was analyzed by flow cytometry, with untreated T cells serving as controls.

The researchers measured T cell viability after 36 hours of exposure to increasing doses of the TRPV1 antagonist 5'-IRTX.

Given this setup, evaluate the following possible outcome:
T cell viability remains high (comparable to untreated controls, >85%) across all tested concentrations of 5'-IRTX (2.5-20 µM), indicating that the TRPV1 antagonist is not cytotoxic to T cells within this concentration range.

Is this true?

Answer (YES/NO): YES